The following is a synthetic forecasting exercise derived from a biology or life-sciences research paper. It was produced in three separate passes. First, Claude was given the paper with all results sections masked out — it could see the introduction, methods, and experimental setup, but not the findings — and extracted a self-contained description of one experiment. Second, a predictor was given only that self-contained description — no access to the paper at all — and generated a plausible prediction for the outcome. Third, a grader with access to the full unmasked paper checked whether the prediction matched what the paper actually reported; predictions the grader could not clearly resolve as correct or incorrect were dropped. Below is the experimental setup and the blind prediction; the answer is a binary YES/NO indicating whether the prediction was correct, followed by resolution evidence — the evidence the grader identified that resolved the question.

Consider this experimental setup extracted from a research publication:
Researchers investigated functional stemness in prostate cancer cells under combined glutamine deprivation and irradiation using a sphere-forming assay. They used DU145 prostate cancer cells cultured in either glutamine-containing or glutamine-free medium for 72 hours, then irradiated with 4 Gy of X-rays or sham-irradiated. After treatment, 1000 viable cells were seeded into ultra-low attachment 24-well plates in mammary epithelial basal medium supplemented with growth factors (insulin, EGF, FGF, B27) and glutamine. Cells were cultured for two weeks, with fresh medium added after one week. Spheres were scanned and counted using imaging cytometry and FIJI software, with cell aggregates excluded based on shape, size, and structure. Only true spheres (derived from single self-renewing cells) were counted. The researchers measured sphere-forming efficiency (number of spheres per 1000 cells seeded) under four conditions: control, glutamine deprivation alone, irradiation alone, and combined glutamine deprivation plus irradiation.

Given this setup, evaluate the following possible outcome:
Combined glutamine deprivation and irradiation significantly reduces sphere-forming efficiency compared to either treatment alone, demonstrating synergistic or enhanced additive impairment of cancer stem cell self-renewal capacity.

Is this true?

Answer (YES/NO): YES